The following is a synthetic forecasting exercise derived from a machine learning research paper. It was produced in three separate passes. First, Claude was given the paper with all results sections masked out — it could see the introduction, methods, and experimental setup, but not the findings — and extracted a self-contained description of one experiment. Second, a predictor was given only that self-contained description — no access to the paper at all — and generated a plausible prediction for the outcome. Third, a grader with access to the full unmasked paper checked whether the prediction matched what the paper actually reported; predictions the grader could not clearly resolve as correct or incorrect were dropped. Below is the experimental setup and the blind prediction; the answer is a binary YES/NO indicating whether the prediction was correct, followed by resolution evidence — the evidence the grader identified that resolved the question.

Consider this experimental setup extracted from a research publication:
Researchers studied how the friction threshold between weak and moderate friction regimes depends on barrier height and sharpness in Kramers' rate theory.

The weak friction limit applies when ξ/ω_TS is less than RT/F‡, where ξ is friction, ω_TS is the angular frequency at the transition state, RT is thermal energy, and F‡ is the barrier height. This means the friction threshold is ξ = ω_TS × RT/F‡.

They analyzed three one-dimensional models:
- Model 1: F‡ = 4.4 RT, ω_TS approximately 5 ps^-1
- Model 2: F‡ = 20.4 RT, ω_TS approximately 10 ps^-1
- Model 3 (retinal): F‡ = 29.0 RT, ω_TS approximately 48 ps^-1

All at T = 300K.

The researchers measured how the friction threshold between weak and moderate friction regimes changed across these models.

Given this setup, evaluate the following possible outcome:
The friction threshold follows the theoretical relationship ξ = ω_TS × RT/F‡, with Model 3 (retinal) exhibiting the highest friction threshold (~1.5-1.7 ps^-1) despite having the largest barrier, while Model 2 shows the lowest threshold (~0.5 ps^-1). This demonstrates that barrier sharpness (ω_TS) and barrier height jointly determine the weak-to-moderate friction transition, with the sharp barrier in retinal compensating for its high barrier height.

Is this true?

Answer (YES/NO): YES